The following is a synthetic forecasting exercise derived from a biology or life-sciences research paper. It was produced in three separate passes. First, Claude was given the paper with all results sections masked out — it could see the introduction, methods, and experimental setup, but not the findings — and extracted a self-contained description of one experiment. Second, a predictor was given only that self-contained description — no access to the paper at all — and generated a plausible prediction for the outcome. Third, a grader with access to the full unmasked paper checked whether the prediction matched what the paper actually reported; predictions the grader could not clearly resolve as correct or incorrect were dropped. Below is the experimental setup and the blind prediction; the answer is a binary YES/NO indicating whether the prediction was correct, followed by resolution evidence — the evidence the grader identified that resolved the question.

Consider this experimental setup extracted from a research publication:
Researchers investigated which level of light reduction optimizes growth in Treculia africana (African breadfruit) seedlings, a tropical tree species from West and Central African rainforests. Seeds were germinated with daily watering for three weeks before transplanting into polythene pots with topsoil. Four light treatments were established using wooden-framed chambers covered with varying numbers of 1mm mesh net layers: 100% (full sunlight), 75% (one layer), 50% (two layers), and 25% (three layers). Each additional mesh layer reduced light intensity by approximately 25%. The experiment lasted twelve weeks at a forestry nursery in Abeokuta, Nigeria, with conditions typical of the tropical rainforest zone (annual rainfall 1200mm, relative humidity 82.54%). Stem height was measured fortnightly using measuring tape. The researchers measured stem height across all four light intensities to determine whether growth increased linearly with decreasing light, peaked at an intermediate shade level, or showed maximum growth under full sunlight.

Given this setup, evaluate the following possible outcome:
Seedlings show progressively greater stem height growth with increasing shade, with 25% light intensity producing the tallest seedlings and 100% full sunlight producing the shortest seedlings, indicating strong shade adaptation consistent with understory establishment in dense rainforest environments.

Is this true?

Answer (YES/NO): NO